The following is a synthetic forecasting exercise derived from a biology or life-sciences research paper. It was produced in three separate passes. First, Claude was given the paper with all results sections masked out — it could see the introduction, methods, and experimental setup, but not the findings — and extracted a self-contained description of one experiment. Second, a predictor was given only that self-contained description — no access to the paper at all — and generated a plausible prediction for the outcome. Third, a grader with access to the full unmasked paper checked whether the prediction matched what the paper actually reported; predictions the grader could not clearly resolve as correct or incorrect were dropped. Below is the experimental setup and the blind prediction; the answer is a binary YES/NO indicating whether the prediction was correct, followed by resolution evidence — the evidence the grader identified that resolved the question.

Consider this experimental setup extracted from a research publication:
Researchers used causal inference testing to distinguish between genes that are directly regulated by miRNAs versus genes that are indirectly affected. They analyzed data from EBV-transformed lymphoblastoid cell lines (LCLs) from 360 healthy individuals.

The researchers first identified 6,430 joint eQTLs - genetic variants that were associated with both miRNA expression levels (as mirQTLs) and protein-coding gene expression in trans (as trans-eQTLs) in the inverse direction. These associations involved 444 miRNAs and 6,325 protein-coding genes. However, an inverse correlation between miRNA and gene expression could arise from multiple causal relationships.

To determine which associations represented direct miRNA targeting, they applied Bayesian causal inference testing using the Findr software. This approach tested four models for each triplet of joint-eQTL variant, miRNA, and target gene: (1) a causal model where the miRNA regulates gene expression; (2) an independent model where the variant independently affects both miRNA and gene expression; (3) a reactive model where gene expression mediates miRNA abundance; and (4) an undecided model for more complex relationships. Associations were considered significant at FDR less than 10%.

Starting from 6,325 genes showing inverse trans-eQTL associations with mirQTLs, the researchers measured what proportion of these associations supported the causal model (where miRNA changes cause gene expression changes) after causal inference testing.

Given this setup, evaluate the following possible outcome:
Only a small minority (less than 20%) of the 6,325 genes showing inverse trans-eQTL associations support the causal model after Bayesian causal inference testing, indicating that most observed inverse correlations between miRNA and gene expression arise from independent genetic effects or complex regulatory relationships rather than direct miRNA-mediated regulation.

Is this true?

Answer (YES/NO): YES